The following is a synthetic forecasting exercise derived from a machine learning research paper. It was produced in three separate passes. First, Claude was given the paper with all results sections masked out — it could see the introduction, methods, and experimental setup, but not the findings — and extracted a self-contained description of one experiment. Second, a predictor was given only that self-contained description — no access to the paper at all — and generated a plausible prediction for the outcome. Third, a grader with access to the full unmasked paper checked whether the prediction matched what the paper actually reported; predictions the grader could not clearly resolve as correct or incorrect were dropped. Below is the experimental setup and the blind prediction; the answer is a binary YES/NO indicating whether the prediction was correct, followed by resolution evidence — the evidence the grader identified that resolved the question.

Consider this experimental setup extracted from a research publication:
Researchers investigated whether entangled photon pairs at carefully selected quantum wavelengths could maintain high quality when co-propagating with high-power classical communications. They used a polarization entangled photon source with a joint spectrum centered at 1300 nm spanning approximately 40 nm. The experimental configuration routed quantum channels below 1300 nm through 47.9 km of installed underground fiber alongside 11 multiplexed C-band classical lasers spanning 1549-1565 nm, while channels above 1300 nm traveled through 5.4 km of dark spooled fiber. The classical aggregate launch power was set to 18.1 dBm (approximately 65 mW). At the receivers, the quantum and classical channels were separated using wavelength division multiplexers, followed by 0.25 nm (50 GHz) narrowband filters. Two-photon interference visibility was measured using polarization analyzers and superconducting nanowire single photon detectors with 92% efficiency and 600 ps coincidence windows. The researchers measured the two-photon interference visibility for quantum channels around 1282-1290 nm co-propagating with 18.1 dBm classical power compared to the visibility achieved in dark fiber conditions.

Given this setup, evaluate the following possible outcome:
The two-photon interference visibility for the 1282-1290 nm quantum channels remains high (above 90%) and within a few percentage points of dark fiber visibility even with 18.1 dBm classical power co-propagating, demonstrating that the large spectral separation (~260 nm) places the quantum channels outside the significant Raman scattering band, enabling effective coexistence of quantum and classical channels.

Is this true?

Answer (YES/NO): YES